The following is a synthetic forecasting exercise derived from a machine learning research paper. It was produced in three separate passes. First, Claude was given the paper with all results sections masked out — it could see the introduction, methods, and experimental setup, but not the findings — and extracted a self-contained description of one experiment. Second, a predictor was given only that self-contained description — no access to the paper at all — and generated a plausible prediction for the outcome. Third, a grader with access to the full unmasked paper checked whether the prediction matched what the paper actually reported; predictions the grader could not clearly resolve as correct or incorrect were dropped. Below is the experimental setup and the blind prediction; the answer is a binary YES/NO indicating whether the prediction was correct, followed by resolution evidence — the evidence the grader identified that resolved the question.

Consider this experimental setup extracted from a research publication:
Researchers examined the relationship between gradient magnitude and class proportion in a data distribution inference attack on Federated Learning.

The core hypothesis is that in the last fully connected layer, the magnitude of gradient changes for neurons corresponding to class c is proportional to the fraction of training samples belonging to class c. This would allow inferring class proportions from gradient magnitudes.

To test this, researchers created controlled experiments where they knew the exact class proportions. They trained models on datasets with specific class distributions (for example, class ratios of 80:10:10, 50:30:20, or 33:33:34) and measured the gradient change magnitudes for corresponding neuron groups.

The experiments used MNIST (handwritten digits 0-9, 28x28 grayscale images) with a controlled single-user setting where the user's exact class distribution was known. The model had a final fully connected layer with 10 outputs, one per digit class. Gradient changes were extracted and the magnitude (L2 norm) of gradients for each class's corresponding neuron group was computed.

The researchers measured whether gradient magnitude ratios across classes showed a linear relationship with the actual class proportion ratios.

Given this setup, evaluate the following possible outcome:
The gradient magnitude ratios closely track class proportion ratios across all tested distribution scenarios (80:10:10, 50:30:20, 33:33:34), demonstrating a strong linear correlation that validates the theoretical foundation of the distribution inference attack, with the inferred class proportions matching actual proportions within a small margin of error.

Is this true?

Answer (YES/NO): YES